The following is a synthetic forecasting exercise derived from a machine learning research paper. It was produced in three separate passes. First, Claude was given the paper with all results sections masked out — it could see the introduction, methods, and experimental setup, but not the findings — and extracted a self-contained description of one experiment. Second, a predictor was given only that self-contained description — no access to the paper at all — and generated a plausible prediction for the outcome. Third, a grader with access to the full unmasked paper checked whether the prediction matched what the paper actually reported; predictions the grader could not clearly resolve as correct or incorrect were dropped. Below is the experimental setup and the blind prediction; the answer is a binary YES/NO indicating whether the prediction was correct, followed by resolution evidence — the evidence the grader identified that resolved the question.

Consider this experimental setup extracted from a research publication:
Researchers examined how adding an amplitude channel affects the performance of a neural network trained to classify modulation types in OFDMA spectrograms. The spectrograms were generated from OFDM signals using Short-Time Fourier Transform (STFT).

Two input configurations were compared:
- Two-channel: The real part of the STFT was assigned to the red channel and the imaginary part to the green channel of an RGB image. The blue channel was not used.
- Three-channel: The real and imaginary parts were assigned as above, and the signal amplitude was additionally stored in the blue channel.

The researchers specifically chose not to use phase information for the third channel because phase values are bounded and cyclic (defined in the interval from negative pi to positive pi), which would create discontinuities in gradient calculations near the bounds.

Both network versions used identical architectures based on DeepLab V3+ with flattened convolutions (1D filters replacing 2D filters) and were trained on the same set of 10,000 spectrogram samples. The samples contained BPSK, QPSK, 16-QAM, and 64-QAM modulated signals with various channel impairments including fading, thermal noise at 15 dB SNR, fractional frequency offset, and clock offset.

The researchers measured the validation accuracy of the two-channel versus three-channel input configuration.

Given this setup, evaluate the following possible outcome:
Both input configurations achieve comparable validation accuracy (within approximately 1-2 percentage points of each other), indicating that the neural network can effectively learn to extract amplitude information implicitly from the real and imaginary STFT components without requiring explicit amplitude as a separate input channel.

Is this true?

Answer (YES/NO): NO